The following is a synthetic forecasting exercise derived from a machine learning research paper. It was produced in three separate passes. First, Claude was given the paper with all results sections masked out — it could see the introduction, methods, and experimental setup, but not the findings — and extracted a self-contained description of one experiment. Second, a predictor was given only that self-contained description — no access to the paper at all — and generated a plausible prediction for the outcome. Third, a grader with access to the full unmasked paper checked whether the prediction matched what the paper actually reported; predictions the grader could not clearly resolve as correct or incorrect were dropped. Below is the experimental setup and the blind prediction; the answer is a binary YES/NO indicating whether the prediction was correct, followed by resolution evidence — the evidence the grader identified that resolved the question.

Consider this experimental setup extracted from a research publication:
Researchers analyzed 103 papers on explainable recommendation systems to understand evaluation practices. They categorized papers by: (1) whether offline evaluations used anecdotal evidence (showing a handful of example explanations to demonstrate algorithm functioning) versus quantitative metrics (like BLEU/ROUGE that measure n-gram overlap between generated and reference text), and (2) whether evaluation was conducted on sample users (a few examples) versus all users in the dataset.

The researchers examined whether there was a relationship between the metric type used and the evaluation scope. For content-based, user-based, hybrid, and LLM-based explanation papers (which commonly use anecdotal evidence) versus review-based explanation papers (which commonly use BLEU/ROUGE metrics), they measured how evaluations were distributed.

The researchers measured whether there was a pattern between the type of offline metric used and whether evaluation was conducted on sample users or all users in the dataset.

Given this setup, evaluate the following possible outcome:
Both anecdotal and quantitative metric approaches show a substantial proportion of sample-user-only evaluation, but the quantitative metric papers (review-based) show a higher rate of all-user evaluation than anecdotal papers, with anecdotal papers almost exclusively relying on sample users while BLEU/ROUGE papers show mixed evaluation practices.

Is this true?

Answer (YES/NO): NO